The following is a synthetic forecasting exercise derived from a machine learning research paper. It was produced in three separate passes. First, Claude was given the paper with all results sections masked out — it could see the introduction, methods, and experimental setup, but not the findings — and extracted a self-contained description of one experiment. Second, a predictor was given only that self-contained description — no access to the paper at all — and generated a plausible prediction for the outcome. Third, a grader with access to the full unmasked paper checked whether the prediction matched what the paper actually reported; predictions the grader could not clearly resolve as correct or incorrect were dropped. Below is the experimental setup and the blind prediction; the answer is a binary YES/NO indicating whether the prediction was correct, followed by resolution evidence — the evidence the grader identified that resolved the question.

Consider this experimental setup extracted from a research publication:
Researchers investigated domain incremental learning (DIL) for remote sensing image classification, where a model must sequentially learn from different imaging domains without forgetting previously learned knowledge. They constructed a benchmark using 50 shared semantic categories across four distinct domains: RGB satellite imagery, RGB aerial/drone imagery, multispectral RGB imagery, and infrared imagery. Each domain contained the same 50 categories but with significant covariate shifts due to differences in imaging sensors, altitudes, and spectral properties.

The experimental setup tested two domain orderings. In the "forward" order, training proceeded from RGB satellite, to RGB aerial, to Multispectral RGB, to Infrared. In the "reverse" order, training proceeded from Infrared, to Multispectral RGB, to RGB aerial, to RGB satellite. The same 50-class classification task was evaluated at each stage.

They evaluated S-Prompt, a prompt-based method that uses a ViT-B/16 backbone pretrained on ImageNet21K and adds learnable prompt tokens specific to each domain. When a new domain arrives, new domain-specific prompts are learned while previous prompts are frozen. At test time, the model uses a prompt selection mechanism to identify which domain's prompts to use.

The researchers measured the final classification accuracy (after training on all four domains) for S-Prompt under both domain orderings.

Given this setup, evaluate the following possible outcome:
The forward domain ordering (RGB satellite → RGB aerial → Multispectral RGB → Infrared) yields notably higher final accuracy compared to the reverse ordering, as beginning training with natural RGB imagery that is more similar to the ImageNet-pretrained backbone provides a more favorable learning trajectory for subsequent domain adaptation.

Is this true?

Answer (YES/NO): NO